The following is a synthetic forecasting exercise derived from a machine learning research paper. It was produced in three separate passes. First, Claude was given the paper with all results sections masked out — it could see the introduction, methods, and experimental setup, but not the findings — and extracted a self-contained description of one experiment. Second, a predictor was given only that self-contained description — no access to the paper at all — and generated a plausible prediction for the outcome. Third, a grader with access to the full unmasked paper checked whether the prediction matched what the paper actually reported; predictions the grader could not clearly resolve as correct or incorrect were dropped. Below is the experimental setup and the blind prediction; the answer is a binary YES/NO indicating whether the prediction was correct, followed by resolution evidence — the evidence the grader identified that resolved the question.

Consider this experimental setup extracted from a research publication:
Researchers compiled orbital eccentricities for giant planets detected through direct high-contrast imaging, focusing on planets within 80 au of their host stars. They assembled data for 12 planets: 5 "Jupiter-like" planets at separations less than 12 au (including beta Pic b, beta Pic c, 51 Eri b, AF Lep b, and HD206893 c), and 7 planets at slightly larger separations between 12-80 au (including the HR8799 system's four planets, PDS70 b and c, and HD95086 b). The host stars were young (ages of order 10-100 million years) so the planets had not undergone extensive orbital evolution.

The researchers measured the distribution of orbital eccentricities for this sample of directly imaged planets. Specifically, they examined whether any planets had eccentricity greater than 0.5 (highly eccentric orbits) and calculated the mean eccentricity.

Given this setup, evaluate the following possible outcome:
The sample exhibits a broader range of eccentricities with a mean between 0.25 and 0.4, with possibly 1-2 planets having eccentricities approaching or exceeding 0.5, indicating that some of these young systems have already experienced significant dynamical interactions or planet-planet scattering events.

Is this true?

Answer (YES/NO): NO